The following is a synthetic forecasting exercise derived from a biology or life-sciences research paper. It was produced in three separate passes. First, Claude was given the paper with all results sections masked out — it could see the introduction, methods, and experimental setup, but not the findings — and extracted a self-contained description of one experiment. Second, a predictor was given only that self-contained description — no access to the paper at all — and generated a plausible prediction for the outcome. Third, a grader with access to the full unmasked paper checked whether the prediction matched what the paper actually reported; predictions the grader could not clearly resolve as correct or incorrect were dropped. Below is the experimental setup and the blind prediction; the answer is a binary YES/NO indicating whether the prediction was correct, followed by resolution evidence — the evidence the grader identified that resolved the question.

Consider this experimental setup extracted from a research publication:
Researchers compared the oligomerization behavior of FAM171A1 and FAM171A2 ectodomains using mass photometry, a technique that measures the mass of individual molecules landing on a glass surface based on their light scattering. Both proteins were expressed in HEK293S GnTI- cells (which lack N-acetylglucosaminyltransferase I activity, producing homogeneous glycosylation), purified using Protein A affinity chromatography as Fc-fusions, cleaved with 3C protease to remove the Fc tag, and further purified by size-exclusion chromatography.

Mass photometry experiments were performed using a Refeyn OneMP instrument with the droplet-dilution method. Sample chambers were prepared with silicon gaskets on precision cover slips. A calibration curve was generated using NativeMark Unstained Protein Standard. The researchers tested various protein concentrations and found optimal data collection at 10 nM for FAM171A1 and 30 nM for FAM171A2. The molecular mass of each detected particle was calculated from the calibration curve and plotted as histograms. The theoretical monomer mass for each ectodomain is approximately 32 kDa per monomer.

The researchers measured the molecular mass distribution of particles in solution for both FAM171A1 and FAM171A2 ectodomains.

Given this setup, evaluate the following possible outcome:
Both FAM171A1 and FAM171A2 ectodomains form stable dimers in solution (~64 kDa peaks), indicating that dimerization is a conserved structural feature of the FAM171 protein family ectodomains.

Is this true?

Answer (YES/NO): NO